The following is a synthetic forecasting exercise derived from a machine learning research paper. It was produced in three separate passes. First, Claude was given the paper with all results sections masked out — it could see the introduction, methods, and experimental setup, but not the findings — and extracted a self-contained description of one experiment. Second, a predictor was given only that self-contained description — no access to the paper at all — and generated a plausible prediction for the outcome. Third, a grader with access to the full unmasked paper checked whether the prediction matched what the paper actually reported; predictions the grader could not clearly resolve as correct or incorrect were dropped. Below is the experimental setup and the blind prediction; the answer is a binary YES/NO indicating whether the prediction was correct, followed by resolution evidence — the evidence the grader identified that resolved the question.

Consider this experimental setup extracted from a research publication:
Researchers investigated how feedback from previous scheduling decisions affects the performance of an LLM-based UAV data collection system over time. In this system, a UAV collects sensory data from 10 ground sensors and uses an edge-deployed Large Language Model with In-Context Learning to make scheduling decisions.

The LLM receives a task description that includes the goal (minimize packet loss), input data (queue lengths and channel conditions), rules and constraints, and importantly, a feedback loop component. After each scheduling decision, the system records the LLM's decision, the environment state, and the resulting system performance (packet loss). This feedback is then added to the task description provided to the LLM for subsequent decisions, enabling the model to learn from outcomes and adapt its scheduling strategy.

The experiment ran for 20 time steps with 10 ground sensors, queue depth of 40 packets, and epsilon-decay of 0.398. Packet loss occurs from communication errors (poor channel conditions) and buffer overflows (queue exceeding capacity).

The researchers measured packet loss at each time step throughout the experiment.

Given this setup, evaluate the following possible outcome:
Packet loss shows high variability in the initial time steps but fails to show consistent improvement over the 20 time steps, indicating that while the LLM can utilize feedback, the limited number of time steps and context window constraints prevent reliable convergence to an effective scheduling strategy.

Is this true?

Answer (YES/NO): NO